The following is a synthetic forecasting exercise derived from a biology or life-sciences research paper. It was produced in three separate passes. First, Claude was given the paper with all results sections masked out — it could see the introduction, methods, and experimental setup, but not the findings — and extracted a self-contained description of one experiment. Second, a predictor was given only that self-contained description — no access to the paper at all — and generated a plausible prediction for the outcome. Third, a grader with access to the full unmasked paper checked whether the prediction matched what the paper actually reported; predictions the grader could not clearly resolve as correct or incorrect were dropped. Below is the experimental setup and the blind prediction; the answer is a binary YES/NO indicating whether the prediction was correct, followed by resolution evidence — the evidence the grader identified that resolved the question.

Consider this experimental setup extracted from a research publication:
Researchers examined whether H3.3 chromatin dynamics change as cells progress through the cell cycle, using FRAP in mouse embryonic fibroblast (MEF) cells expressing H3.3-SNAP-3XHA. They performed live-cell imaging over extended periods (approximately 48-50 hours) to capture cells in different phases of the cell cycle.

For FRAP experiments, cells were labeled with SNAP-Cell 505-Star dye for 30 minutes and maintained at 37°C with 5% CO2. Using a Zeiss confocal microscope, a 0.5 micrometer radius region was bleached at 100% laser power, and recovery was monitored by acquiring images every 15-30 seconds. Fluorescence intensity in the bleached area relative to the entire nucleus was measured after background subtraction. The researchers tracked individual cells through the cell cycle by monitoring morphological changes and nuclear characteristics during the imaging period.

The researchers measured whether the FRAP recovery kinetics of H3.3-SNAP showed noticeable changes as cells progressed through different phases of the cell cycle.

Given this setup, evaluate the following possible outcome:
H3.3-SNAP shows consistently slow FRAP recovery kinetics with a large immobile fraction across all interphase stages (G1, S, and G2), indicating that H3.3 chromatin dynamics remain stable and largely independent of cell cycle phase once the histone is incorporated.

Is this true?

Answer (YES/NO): NO